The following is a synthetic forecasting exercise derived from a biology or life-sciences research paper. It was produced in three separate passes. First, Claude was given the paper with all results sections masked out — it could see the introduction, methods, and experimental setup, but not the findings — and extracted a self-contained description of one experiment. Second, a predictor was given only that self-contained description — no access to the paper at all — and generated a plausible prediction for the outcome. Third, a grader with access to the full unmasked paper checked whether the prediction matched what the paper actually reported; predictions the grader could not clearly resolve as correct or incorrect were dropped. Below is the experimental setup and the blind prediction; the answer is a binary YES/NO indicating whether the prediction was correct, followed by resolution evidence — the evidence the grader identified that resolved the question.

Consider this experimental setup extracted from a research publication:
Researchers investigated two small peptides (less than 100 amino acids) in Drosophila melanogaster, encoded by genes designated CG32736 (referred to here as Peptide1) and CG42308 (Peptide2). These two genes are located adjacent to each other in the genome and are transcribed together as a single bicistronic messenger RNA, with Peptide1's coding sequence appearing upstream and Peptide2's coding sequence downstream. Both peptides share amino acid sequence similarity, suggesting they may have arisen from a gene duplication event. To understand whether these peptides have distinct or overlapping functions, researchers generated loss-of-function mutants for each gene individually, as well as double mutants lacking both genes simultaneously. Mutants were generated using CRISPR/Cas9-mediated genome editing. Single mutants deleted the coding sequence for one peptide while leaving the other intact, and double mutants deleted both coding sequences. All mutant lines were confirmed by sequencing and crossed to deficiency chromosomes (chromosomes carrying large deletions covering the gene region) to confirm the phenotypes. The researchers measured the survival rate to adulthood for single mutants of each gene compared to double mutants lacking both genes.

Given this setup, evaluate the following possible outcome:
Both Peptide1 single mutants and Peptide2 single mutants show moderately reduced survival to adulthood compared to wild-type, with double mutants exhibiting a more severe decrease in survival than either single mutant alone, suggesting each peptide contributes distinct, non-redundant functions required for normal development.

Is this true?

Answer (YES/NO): NO